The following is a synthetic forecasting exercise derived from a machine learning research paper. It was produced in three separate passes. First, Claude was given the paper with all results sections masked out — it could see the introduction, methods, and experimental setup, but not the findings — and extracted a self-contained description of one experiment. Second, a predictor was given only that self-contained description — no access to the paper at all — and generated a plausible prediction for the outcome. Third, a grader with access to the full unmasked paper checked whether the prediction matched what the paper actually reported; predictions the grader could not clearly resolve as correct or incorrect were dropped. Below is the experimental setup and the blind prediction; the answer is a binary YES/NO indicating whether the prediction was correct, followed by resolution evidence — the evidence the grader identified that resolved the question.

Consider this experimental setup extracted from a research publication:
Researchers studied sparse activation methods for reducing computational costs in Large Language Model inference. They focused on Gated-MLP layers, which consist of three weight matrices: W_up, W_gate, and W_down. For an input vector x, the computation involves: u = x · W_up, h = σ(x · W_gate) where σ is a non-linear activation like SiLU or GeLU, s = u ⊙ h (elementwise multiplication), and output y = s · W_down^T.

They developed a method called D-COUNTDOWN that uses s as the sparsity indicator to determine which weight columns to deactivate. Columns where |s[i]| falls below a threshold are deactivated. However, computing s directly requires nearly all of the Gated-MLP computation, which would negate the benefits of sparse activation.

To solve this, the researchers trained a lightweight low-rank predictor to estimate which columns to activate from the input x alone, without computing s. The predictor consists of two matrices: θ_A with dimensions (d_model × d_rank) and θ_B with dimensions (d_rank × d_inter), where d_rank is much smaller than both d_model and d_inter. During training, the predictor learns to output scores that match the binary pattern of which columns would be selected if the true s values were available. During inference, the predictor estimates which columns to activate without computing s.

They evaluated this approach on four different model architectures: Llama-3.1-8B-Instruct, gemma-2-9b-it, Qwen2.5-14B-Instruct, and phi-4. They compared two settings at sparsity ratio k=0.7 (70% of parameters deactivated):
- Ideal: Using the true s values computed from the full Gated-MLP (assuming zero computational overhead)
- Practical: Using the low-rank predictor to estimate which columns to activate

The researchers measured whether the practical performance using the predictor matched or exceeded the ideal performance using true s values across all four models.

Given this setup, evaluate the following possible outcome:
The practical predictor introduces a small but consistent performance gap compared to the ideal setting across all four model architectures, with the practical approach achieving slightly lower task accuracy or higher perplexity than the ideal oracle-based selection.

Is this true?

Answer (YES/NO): NO